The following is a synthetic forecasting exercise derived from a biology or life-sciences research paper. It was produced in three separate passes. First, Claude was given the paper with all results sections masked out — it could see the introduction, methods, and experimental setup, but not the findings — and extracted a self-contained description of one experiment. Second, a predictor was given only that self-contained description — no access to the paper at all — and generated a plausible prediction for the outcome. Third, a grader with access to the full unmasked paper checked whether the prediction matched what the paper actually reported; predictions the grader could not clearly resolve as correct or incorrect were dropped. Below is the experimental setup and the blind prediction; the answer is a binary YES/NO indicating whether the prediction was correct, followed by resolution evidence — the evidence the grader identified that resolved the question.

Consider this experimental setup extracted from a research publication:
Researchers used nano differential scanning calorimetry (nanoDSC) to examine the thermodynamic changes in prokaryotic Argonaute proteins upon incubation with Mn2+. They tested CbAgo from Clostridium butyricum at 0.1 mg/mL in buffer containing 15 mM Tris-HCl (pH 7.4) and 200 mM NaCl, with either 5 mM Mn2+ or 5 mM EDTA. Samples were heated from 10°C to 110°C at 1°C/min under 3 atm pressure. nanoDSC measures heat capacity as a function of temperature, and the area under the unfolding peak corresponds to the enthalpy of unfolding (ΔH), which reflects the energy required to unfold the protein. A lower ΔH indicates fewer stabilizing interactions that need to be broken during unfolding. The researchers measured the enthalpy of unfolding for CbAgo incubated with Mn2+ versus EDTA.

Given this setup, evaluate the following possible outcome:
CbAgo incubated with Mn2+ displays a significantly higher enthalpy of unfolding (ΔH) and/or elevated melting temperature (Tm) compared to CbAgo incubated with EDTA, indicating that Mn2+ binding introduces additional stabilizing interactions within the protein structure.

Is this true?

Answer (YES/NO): NO